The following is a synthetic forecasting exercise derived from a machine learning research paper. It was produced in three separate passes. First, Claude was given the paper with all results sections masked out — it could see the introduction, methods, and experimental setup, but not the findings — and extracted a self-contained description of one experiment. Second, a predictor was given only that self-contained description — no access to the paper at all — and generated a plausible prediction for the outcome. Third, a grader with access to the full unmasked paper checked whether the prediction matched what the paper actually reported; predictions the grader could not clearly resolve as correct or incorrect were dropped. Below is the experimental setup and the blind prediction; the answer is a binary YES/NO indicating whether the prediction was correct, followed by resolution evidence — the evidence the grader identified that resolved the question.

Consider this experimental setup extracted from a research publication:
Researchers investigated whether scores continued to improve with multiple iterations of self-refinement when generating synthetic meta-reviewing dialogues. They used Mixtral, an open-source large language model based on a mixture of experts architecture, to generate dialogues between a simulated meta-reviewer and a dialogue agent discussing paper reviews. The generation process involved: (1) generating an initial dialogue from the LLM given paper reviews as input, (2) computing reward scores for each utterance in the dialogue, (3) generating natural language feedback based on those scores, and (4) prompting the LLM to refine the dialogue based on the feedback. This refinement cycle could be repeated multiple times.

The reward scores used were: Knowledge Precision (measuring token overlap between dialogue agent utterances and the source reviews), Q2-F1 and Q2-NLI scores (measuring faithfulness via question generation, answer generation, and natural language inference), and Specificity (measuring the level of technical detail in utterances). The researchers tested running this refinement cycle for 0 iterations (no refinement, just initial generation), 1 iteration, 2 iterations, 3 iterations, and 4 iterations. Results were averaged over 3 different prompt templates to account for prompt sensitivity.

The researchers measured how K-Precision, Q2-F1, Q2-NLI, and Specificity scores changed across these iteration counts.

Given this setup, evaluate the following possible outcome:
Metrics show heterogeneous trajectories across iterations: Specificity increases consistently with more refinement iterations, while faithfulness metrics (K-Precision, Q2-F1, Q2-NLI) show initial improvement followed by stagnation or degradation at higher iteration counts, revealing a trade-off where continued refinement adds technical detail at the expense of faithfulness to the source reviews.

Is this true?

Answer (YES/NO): NO